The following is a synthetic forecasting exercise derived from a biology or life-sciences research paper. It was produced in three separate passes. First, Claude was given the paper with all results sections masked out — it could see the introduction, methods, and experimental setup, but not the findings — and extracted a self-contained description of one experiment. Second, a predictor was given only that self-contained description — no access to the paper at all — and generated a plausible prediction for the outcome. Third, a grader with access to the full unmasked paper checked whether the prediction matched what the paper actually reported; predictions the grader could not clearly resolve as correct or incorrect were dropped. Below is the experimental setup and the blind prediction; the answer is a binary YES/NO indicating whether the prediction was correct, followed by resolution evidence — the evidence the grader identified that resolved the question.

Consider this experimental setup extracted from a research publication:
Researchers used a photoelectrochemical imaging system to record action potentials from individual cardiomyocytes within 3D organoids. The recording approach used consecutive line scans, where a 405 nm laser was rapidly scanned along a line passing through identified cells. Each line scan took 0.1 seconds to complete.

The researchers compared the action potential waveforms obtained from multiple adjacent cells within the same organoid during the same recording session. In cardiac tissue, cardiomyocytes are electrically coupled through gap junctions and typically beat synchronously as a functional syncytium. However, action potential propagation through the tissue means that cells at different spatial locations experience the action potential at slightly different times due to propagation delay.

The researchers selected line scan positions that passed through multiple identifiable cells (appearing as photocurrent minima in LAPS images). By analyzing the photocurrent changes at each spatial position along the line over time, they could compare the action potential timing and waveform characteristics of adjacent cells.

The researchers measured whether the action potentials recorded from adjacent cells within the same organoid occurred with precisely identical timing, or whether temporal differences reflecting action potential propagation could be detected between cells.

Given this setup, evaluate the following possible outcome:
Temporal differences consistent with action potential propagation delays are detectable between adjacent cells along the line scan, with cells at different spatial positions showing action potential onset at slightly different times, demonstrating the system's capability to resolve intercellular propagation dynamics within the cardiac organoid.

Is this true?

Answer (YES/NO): NO